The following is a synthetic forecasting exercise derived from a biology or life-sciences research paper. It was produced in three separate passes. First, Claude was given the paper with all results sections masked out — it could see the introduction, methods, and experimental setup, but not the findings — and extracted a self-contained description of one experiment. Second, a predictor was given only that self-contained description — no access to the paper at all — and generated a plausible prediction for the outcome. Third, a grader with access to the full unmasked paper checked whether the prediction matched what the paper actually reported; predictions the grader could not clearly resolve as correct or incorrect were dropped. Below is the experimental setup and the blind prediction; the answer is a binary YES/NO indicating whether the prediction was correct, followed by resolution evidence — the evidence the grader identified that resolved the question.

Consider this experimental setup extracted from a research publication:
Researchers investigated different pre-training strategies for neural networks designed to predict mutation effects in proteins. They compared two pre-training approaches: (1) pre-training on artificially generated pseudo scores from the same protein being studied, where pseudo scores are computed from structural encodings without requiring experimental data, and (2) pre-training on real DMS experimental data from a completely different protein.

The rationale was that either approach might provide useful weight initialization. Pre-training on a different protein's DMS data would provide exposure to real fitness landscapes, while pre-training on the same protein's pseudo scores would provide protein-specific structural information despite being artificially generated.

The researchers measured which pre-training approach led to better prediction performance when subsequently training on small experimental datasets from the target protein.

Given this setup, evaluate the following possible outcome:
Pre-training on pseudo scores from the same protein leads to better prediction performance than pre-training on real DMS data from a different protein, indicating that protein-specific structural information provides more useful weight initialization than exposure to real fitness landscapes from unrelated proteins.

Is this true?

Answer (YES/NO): YES